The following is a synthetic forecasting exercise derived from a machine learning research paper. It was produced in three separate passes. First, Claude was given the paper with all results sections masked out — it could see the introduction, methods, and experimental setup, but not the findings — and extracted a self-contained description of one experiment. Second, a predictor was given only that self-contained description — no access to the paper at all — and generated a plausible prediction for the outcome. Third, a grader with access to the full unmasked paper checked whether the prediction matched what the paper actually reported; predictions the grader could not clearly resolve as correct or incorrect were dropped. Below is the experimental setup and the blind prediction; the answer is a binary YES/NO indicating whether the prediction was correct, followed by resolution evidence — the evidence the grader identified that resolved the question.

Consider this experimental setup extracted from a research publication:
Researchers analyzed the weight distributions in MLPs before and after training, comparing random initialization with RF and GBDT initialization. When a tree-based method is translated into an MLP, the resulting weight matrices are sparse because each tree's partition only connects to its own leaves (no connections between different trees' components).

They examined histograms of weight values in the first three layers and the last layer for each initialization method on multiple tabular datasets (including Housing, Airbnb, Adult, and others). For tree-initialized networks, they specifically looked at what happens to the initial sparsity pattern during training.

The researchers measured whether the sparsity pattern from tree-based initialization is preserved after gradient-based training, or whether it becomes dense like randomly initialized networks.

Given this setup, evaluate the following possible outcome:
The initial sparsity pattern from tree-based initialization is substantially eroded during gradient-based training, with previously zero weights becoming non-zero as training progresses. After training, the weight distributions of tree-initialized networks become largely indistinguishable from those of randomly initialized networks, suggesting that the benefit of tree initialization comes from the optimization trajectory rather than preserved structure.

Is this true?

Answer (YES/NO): NO